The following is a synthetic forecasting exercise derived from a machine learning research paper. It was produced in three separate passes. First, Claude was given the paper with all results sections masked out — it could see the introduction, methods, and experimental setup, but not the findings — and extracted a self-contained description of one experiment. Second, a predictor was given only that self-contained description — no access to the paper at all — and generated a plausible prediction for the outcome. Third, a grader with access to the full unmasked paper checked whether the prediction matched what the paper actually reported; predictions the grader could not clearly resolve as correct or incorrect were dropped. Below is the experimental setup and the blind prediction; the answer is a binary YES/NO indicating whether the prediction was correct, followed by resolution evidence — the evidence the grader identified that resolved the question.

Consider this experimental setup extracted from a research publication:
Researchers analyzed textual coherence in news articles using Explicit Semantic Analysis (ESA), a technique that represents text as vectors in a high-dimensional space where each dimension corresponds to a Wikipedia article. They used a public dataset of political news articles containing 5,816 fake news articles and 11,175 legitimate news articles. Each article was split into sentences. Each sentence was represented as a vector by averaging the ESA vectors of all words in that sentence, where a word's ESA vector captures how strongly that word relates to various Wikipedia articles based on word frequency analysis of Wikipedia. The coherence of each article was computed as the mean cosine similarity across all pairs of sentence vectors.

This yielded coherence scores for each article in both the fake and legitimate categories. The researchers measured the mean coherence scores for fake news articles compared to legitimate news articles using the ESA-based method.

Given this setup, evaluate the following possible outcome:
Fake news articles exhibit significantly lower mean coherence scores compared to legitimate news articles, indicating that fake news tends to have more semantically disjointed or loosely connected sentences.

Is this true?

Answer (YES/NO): YES